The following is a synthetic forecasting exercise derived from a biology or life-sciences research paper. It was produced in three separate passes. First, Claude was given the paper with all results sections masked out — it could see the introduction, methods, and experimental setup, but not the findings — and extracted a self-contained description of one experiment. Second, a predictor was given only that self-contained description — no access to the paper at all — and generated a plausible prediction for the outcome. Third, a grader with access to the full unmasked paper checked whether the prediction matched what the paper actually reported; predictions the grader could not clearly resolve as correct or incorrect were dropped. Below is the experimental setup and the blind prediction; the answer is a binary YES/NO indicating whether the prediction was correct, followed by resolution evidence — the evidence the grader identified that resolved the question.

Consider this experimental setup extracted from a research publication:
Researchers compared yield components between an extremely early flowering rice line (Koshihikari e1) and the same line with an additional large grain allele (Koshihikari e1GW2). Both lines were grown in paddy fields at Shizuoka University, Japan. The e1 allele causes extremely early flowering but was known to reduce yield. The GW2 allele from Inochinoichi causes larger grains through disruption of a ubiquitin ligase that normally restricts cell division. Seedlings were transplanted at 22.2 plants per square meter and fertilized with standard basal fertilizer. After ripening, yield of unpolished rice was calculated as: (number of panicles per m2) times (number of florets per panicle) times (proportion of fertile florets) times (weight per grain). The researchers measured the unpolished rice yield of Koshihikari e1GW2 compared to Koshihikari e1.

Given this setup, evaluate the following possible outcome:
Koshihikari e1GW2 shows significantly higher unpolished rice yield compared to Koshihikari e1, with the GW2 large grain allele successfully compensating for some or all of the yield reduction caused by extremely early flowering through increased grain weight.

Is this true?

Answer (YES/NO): YES